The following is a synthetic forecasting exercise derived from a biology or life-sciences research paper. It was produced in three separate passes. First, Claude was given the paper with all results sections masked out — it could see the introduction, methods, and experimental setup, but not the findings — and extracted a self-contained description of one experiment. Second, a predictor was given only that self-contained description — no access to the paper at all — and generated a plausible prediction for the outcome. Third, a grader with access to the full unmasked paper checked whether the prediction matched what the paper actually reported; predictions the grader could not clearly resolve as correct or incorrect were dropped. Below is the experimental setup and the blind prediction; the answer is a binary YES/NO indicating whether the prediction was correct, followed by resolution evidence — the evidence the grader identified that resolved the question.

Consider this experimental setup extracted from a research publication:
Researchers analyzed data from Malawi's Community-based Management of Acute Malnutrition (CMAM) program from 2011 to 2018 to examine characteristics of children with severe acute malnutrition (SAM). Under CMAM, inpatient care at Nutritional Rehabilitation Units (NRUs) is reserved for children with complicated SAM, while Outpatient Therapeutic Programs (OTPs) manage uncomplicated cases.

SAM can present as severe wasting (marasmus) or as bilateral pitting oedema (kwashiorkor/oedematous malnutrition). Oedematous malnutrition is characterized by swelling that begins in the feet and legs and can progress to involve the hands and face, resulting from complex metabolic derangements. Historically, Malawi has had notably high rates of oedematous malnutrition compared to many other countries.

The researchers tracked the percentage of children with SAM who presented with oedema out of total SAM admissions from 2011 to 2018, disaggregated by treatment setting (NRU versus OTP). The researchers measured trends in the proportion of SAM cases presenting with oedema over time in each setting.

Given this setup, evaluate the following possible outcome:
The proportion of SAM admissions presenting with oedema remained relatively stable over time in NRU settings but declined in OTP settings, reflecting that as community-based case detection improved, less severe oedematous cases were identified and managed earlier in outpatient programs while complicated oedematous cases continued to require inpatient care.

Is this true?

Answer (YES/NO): NO